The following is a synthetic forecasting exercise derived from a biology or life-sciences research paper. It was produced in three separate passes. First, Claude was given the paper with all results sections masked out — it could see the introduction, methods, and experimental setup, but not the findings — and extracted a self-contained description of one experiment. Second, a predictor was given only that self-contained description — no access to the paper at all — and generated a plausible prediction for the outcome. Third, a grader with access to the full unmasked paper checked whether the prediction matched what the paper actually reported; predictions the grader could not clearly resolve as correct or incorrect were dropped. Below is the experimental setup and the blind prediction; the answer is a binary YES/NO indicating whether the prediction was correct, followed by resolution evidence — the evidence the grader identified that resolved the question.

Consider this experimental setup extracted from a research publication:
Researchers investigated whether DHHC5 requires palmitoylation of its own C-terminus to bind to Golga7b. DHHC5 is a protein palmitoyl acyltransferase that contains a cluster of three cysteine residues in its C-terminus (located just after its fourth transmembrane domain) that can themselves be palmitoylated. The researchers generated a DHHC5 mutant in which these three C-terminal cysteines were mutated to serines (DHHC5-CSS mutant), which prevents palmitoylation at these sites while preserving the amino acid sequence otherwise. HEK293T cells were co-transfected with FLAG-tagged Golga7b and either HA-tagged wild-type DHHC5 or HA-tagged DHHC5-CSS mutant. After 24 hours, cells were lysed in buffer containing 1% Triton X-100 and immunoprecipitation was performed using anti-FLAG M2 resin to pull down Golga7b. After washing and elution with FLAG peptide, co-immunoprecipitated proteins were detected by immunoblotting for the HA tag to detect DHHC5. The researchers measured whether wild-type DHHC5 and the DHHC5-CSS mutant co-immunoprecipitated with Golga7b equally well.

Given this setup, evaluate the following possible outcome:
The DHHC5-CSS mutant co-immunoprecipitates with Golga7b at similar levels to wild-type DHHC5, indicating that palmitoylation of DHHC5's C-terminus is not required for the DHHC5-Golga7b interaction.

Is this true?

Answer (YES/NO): NO